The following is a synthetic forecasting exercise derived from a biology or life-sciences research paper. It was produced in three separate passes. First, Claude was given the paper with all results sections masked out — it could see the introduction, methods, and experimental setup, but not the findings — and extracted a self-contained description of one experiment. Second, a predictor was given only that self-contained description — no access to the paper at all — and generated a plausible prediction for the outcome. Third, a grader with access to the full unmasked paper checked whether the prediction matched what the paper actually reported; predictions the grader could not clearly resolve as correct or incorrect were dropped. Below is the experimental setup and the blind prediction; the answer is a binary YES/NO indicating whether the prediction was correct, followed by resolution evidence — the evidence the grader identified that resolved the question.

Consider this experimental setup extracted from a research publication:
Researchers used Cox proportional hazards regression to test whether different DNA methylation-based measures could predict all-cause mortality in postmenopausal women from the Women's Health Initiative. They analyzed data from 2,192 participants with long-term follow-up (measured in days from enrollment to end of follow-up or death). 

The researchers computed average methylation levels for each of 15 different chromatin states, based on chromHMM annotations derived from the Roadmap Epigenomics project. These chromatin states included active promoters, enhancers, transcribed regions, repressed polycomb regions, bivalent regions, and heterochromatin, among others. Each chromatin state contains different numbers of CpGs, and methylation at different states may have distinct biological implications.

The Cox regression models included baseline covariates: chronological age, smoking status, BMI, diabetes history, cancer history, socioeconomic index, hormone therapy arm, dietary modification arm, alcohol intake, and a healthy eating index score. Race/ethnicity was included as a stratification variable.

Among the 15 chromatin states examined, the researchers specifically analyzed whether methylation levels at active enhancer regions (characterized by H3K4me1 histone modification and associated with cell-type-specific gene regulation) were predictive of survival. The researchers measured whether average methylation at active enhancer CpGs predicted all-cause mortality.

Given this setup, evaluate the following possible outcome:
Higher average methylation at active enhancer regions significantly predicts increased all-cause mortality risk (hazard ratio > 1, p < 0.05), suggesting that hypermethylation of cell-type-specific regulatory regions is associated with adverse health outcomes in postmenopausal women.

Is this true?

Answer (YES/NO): NO